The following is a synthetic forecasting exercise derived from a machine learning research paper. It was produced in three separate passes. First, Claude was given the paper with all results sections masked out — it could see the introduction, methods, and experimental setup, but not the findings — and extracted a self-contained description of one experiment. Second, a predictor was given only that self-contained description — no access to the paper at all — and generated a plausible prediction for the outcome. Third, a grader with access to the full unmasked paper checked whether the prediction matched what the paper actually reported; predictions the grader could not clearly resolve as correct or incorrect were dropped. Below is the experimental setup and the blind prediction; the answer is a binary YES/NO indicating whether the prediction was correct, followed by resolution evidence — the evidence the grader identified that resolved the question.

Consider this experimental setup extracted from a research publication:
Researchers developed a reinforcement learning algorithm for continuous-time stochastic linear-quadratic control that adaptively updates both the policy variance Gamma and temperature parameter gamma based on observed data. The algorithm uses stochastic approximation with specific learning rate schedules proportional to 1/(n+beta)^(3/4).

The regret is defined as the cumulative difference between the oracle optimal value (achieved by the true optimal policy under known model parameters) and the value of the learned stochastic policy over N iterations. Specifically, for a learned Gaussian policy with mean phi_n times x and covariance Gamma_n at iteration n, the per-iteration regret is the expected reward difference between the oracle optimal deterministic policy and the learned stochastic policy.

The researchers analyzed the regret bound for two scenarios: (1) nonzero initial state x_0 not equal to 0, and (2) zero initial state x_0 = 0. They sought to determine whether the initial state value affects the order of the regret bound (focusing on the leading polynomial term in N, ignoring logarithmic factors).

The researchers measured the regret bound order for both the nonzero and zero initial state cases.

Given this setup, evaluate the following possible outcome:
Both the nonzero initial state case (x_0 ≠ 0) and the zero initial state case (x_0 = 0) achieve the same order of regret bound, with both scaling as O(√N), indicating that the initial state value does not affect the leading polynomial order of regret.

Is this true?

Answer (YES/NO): NO